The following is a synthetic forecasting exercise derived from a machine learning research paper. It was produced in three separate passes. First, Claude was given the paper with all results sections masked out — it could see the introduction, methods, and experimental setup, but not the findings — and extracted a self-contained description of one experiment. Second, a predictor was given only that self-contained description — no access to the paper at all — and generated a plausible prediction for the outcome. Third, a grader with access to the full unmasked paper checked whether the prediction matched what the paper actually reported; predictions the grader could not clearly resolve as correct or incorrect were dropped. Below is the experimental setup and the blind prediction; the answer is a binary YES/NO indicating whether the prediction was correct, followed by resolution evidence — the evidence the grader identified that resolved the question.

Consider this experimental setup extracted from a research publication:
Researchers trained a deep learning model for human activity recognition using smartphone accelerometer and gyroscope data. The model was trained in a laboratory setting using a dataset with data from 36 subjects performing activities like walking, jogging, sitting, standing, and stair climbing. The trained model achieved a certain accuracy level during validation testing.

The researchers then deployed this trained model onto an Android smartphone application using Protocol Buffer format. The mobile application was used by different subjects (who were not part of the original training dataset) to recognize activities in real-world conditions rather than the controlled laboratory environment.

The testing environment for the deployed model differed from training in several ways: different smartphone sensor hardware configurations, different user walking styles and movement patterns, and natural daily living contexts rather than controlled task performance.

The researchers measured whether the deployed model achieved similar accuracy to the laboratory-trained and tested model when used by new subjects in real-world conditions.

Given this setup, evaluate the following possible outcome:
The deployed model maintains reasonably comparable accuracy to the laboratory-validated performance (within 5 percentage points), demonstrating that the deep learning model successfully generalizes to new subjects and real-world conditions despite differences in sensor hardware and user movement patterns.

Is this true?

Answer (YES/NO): YES